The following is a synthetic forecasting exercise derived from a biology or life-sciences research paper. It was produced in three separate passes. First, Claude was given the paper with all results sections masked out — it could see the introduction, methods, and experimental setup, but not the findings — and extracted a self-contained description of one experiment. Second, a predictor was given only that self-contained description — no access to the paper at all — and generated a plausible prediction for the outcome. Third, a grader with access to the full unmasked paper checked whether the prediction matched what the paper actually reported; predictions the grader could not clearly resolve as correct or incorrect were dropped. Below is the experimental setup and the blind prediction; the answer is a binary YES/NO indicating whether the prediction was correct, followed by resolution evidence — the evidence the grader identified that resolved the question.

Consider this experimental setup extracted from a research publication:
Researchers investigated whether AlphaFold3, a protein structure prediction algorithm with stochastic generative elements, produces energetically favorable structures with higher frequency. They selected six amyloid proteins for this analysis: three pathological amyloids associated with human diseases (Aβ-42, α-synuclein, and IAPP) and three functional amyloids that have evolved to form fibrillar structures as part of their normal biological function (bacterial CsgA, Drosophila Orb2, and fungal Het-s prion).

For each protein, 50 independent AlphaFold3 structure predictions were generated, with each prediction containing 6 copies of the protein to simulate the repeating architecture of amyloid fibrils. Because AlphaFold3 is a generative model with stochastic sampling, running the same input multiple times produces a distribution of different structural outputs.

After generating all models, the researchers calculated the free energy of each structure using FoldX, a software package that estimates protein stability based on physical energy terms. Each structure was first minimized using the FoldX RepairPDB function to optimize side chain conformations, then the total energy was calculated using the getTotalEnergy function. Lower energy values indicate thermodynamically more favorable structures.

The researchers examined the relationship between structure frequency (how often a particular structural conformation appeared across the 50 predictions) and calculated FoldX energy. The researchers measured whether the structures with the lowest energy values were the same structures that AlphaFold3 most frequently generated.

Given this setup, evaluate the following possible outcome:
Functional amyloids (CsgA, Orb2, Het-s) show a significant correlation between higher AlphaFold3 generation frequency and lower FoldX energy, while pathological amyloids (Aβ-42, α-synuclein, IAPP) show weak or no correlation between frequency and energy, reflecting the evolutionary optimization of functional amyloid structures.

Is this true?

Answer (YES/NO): NO